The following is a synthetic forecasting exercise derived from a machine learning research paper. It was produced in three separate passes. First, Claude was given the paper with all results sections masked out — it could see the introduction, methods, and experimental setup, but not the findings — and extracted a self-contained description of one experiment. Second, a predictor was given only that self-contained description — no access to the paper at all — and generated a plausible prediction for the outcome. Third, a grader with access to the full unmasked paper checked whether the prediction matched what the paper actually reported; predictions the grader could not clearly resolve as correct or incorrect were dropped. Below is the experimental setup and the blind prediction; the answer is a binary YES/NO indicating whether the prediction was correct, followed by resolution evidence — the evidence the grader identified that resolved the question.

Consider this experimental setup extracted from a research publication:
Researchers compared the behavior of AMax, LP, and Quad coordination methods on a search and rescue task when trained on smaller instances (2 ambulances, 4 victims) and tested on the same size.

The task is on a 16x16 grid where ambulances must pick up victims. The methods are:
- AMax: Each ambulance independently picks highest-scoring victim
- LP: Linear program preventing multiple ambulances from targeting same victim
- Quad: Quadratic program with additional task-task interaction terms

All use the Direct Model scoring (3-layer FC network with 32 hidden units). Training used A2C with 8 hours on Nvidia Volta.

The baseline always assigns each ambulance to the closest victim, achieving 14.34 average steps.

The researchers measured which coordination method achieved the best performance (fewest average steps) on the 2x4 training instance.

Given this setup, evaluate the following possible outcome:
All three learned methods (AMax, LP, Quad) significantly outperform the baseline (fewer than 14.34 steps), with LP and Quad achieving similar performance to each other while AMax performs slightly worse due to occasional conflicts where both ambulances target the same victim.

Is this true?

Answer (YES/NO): NO